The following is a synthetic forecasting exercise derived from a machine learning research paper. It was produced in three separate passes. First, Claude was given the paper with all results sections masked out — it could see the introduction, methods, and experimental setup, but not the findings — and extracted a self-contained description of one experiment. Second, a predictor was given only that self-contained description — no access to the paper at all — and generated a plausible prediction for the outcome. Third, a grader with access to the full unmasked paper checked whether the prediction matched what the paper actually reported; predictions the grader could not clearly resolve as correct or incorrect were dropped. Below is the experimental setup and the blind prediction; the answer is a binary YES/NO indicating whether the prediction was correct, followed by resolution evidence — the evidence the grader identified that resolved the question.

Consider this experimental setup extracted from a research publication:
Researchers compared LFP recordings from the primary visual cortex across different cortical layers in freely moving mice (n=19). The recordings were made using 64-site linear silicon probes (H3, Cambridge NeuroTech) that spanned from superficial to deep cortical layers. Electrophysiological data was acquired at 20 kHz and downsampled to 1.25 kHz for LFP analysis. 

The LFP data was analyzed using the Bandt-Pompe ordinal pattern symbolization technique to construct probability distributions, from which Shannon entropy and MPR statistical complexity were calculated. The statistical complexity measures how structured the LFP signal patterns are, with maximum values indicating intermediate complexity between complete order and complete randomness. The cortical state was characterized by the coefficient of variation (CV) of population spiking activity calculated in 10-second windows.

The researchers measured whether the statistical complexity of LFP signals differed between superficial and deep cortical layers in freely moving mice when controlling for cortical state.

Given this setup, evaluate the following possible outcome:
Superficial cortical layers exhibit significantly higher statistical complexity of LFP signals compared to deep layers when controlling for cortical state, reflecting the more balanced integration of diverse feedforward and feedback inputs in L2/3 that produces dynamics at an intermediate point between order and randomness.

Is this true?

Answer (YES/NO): NO